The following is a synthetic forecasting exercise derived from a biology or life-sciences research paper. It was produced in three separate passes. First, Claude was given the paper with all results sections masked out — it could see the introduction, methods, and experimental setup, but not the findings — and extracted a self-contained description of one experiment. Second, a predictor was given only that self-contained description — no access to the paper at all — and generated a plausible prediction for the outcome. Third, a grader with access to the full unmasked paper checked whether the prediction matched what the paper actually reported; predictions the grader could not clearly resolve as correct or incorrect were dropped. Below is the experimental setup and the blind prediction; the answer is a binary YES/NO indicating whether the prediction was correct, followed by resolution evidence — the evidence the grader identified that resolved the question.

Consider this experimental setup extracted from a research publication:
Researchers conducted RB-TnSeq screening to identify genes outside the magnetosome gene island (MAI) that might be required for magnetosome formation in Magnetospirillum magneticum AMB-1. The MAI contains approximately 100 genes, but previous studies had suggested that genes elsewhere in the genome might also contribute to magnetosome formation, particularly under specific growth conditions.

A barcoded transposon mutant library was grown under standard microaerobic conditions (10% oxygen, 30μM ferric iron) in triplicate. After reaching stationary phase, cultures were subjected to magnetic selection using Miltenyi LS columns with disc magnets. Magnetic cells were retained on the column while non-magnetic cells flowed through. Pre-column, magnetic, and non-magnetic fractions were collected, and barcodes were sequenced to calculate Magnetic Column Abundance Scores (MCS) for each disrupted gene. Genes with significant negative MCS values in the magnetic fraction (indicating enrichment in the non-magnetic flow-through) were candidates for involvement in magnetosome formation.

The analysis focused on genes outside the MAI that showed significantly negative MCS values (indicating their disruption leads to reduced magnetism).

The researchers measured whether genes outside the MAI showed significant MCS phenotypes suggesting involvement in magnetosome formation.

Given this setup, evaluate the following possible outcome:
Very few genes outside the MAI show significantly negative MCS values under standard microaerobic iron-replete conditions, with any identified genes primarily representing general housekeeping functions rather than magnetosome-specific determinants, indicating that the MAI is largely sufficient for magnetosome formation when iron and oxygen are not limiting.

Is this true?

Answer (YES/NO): NO